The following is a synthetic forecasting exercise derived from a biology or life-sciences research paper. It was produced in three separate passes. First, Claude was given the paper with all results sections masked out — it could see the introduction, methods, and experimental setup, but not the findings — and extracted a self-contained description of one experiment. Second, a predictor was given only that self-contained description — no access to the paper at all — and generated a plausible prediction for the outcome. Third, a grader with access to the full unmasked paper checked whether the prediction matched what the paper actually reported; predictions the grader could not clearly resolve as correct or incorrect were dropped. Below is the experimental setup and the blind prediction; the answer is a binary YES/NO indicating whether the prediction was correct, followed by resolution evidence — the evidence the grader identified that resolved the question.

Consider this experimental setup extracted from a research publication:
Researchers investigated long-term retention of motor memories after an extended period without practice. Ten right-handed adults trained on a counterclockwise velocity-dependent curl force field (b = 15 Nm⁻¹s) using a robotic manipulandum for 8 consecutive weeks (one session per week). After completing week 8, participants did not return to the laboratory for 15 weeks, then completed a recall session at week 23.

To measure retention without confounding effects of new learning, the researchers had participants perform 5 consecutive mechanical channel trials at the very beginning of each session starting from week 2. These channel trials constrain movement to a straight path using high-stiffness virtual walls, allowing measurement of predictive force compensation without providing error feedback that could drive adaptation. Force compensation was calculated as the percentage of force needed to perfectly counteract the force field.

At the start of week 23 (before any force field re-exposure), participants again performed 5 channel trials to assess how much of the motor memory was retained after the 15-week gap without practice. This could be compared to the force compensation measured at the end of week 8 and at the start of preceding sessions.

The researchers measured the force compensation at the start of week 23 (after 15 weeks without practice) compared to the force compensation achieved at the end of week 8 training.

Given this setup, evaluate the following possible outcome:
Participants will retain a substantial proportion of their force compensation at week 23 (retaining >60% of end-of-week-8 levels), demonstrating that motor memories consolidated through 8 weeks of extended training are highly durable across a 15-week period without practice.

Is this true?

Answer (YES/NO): NO